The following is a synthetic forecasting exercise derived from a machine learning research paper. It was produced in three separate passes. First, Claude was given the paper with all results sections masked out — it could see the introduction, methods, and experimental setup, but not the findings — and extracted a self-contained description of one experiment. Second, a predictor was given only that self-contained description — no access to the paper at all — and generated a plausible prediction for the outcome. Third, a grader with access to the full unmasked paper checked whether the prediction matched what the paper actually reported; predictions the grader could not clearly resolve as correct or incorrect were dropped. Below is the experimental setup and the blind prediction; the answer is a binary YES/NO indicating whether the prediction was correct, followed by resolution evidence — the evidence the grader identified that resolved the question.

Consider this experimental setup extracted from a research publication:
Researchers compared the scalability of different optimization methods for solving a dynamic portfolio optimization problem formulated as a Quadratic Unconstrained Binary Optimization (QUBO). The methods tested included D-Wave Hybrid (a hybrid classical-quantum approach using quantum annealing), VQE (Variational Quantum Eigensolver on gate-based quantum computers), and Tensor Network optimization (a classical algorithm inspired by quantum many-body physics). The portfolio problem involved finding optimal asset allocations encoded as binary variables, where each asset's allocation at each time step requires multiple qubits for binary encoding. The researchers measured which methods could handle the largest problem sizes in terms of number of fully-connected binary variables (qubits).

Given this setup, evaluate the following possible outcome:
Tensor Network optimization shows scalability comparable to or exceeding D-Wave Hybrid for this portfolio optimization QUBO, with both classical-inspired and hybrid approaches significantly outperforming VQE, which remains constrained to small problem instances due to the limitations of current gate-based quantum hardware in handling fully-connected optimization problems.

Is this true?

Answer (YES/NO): YES